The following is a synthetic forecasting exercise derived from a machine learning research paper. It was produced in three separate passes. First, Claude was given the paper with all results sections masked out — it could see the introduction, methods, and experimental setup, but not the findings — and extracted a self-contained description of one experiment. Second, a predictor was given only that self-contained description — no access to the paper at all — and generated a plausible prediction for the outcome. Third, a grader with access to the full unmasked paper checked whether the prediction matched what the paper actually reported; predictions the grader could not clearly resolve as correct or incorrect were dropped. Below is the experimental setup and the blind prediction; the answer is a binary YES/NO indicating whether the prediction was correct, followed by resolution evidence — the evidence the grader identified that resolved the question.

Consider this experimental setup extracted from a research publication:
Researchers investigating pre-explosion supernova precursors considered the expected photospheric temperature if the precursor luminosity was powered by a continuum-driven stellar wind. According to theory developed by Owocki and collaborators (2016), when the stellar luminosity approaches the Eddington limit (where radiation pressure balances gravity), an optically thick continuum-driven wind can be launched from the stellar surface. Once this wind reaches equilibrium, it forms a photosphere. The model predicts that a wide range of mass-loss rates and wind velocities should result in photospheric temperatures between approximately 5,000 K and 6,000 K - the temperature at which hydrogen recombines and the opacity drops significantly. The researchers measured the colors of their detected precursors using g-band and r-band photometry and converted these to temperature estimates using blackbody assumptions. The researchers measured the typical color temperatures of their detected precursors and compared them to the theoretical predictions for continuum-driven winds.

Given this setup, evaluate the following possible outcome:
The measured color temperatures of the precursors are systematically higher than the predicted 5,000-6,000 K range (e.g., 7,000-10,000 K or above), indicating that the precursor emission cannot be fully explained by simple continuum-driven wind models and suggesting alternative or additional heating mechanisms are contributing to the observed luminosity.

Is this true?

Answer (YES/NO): NO